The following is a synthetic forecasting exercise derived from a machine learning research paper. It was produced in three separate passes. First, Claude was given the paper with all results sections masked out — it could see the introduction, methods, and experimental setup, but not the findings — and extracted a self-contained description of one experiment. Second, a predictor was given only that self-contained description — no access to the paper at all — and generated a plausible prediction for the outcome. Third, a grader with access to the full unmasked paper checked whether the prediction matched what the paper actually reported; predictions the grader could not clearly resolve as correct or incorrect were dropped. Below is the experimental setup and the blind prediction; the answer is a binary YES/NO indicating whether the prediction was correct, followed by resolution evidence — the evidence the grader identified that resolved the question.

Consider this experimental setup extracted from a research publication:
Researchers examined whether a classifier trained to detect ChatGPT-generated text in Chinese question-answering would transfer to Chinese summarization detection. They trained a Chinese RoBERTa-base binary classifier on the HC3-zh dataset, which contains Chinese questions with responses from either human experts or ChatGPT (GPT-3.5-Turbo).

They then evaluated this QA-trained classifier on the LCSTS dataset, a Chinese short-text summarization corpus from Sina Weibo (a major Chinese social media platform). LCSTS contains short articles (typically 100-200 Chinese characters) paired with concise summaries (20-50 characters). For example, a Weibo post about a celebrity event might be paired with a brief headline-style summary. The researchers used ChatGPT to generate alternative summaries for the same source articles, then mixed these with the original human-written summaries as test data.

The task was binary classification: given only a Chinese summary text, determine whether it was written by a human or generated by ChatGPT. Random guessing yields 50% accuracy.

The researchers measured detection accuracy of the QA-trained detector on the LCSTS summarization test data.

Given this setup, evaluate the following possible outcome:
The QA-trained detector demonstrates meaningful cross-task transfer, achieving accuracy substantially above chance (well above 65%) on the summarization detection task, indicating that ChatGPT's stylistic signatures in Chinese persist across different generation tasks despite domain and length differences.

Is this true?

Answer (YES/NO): NO